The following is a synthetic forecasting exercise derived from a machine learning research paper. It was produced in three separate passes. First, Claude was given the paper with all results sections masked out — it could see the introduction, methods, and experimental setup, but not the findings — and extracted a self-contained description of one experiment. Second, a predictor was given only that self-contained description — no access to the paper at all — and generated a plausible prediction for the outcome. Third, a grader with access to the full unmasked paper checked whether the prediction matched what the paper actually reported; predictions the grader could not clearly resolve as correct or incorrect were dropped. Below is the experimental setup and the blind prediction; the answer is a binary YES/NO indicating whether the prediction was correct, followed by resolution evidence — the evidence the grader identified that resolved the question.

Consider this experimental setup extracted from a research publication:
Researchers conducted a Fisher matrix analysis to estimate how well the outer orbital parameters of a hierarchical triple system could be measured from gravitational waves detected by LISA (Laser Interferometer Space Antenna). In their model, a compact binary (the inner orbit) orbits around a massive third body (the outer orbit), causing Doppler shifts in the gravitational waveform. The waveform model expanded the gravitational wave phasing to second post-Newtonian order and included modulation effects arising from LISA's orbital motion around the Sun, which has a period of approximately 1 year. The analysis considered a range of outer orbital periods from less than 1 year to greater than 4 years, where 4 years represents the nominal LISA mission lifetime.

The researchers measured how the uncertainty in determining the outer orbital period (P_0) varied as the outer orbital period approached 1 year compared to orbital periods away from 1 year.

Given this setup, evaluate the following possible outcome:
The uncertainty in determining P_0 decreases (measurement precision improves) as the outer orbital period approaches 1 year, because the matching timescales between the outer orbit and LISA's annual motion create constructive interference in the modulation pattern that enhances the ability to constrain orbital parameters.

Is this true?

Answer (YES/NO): NO